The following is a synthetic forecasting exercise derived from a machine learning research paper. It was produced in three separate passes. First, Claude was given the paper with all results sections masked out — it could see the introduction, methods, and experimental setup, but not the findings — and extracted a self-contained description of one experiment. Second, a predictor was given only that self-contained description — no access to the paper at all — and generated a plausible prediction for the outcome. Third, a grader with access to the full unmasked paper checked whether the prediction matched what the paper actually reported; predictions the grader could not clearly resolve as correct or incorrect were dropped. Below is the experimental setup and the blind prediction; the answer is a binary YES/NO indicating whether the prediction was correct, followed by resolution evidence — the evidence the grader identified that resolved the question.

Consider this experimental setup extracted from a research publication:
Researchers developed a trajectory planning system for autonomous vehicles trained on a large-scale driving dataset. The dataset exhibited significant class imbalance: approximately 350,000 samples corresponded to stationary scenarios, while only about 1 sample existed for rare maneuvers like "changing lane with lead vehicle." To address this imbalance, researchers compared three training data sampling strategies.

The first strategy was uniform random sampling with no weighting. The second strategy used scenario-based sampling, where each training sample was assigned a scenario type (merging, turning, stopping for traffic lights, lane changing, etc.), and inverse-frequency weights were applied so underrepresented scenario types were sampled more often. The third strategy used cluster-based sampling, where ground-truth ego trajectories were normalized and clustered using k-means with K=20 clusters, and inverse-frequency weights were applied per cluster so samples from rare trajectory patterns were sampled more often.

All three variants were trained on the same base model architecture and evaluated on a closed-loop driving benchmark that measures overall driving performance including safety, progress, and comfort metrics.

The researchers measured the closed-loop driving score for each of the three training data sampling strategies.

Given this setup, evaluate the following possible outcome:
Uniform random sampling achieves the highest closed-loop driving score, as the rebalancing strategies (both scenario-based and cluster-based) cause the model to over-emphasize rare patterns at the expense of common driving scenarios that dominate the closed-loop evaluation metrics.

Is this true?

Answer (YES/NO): NO